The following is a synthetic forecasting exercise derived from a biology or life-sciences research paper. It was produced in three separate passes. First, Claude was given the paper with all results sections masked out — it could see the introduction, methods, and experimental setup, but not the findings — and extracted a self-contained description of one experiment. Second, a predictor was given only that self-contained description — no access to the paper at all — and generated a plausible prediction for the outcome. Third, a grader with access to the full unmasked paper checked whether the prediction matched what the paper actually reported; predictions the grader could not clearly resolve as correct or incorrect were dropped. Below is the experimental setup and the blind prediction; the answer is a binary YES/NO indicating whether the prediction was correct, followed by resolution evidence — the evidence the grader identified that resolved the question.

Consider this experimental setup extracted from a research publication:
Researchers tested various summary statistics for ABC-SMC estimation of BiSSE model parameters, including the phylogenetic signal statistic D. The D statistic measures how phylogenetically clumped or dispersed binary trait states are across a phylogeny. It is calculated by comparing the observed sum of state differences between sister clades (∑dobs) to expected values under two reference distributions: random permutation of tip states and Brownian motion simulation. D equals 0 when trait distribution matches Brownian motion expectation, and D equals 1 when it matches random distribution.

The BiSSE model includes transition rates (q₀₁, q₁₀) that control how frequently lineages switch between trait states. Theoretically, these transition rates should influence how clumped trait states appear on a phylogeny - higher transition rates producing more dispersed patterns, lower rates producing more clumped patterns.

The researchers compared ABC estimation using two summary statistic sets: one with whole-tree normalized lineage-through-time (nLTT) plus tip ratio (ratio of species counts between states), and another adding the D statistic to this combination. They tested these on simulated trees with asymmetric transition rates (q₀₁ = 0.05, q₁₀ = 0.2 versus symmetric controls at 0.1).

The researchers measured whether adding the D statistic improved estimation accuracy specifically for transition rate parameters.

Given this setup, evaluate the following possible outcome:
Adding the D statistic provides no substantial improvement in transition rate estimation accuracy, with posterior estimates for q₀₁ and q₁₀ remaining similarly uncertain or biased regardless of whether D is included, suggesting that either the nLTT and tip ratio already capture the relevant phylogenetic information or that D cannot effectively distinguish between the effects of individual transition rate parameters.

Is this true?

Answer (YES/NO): NO